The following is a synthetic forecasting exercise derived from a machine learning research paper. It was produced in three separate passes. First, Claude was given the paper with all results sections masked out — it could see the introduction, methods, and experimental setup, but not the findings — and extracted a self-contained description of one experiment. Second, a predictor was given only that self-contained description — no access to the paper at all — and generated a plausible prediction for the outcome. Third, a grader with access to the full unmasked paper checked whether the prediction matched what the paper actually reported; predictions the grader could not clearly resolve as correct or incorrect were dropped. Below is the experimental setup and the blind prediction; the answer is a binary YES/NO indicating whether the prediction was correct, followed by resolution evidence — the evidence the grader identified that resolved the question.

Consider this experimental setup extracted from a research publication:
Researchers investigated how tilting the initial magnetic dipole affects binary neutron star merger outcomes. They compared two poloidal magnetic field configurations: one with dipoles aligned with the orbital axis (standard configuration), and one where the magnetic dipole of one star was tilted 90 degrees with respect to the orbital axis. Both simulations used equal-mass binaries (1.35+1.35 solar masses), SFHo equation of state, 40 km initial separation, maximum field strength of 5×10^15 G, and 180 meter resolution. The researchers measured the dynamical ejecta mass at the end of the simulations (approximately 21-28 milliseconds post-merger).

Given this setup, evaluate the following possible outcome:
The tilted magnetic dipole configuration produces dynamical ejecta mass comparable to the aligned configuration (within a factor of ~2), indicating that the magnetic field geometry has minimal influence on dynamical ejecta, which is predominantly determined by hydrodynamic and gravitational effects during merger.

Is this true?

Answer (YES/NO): YES